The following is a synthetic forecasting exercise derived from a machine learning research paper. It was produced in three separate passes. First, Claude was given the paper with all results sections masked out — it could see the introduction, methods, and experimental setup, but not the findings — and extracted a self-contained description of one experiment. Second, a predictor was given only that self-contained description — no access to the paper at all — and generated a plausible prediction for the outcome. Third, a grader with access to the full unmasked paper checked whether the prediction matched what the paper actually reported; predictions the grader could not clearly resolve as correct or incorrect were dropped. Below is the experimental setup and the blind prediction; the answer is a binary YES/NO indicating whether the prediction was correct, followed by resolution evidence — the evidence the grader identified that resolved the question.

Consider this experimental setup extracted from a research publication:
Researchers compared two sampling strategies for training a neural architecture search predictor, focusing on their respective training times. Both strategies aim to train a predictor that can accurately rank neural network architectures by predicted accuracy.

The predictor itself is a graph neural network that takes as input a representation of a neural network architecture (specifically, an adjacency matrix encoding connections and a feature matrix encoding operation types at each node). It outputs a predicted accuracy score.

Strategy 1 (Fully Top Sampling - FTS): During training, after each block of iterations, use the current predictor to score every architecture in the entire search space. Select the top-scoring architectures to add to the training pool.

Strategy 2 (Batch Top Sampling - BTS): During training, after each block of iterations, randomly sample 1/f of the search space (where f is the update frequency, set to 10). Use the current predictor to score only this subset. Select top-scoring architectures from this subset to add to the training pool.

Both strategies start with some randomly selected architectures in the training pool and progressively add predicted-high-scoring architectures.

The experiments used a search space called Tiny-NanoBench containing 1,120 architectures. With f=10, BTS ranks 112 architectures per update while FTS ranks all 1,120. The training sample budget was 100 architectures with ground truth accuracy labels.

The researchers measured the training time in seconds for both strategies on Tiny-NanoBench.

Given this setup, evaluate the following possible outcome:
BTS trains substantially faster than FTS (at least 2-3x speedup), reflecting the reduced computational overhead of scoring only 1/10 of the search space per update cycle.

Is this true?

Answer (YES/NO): NO